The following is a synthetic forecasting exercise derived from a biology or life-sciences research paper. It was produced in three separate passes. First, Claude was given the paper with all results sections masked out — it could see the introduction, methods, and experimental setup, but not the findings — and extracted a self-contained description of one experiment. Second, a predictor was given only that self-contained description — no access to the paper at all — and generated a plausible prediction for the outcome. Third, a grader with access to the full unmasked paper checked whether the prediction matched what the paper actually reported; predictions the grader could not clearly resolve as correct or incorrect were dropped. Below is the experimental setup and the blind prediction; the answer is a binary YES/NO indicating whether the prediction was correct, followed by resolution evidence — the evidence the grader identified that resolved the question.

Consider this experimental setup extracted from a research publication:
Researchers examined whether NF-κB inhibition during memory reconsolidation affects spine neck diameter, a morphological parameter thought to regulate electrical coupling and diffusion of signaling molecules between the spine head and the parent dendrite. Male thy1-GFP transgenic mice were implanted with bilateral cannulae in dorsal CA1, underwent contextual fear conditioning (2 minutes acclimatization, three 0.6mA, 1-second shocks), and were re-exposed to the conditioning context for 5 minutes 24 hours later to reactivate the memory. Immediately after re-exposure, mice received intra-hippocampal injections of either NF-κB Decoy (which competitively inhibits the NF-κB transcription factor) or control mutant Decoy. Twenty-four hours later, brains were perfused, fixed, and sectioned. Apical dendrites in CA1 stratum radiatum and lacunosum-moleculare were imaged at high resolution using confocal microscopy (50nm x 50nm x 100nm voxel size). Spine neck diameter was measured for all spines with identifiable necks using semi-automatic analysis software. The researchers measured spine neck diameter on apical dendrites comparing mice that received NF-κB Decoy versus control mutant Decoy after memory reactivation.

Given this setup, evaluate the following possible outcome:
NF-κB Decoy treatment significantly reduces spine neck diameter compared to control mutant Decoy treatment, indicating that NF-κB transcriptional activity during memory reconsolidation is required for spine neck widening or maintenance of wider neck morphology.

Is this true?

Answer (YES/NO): YES